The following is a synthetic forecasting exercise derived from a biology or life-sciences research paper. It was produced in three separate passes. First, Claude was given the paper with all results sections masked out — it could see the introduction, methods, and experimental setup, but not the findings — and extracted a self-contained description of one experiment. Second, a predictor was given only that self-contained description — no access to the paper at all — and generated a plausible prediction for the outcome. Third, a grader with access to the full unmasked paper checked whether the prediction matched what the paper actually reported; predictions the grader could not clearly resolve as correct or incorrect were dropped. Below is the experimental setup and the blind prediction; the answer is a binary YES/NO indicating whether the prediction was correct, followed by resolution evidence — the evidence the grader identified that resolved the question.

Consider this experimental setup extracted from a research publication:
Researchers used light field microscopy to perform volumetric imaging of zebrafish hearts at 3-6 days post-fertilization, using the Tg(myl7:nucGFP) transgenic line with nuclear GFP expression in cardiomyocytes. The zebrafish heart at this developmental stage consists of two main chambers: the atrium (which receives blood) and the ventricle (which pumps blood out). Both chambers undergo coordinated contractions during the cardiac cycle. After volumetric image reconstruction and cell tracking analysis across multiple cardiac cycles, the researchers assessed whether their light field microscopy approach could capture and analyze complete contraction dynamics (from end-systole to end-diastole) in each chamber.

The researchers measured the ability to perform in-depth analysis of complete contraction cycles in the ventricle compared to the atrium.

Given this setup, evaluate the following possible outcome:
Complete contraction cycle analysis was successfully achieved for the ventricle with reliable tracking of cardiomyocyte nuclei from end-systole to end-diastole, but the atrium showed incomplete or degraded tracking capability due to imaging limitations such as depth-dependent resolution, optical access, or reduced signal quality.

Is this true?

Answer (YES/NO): YES